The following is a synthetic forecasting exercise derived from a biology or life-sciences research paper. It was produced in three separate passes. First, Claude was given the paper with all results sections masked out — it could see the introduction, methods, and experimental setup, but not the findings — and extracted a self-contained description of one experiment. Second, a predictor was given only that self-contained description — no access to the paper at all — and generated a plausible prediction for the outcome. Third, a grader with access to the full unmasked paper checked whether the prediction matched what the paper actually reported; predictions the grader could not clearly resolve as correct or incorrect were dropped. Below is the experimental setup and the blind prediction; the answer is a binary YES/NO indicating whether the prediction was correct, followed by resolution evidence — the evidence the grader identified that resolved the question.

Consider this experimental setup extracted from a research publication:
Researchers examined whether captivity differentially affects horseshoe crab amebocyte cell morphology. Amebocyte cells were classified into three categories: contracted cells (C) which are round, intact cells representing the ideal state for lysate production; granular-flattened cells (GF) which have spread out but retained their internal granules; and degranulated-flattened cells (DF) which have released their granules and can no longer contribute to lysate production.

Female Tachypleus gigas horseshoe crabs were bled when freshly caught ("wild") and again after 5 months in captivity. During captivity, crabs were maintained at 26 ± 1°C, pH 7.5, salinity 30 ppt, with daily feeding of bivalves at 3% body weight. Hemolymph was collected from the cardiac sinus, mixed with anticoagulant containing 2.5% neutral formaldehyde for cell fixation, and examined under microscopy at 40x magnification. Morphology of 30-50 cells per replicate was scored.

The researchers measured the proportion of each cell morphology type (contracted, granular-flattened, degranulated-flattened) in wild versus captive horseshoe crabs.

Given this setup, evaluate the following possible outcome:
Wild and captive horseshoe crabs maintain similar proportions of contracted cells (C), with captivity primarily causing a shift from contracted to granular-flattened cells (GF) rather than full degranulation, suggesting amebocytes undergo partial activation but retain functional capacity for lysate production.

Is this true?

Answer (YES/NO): NO